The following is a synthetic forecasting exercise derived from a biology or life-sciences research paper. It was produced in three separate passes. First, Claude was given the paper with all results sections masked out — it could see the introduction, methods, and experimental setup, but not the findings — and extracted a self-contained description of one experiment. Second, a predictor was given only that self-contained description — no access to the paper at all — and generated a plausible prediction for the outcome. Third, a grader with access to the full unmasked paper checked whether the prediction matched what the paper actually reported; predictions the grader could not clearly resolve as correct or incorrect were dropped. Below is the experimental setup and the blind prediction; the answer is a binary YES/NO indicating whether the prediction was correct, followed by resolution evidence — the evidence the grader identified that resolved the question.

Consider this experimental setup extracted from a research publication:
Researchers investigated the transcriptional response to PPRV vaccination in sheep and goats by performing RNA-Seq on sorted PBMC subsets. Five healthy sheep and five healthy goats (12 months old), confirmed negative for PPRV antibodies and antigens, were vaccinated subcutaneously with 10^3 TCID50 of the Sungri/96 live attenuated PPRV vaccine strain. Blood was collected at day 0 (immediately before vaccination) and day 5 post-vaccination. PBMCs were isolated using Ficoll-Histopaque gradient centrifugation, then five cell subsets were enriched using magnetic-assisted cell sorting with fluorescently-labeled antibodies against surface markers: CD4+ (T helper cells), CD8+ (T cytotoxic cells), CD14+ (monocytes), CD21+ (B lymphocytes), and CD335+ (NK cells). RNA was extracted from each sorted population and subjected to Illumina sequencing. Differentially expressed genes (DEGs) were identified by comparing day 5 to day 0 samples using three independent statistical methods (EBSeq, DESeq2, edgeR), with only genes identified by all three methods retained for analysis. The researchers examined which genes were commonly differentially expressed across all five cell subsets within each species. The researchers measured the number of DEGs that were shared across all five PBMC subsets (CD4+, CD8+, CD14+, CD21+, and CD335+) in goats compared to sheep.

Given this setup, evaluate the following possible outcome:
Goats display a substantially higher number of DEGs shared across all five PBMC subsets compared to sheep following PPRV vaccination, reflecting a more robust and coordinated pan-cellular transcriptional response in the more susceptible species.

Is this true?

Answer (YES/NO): YES